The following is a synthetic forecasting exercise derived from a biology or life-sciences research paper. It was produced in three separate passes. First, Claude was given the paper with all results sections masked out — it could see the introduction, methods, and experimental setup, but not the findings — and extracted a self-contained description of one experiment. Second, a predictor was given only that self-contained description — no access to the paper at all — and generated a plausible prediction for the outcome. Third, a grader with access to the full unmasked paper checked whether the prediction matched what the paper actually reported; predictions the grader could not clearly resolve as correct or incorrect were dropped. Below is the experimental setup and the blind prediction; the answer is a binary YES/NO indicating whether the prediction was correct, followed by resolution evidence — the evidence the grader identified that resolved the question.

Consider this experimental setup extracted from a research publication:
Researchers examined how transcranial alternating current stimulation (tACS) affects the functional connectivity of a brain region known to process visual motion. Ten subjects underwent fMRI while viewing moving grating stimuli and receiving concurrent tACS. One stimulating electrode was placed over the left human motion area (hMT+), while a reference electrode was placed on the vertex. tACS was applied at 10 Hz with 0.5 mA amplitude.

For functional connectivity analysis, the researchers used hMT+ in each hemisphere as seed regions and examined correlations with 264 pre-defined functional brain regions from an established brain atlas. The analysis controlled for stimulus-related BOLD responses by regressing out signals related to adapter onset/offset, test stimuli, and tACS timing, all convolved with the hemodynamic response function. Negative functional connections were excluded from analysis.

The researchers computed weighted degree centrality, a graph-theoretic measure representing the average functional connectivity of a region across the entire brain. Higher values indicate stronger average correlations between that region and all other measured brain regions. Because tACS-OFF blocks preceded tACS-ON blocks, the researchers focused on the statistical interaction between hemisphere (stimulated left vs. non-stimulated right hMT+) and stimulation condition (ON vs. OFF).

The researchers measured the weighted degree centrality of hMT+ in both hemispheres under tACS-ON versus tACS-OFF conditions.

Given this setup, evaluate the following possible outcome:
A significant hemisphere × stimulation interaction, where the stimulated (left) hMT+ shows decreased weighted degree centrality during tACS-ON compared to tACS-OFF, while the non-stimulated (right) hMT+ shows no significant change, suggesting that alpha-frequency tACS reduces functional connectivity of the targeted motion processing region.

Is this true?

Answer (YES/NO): NO